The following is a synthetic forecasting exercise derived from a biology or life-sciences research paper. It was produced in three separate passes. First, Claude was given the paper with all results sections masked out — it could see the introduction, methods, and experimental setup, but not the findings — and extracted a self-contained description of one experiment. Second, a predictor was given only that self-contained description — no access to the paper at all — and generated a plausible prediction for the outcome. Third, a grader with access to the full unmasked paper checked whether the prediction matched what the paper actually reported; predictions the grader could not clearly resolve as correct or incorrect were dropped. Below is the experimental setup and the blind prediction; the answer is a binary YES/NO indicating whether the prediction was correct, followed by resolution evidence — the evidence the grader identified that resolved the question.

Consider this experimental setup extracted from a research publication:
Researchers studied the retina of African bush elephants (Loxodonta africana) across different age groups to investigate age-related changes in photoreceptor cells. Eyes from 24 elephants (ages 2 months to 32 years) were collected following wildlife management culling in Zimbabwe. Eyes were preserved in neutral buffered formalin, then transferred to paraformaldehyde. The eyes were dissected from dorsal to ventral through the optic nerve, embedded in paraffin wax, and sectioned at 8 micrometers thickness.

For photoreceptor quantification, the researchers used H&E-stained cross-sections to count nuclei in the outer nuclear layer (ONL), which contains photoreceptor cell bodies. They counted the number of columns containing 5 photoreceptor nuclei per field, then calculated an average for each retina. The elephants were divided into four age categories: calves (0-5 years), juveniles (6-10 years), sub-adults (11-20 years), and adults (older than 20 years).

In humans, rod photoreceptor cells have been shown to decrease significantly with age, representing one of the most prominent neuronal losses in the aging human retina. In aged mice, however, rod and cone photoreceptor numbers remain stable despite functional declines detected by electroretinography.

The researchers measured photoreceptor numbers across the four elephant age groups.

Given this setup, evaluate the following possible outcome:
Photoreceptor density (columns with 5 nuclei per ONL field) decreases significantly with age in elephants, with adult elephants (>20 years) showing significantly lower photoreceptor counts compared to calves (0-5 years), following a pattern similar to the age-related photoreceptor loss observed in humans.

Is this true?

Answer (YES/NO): NO